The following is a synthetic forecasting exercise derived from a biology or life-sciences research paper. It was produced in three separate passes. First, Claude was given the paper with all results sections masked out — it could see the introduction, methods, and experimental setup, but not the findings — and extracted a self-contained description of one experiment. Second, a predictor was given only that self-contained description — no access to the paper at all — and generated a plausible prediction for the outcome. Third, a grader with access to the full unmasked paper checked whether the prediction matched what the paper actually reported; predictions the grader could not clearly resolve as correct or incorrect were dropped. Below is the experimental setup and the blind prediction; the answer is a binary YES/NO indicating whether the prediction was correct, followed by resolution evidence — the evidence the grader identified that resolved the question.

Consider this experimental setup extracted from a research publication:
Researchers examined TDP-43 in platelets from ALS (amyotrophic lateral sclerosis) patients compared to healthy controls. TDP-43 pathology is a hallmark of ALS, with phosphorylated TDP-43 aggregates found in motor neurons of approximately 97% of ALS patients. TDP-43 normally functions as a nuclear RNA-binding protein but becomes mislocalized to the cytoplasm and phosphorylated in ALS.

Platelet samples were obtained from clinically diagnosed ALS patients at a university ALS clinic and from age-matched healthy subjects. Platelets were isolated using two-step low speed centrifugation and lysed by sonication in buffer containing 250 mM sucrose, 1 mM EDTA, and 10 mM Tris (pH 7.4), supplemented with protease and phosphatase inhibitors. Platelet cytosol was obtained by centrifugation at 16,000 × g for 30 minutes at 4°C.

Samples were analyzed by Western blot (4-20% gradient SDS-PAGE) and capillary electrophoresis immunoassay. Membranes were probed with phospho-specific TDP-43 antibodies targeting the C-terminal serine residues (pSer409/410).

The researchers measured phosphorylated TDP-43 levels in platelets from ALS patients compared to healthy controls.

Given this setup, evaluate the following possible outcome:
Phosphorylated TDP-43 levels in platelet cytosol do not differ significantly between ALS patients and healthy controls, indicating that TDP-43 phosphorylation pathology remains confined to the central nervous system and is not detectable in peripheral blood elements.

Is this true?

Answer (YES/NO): YES